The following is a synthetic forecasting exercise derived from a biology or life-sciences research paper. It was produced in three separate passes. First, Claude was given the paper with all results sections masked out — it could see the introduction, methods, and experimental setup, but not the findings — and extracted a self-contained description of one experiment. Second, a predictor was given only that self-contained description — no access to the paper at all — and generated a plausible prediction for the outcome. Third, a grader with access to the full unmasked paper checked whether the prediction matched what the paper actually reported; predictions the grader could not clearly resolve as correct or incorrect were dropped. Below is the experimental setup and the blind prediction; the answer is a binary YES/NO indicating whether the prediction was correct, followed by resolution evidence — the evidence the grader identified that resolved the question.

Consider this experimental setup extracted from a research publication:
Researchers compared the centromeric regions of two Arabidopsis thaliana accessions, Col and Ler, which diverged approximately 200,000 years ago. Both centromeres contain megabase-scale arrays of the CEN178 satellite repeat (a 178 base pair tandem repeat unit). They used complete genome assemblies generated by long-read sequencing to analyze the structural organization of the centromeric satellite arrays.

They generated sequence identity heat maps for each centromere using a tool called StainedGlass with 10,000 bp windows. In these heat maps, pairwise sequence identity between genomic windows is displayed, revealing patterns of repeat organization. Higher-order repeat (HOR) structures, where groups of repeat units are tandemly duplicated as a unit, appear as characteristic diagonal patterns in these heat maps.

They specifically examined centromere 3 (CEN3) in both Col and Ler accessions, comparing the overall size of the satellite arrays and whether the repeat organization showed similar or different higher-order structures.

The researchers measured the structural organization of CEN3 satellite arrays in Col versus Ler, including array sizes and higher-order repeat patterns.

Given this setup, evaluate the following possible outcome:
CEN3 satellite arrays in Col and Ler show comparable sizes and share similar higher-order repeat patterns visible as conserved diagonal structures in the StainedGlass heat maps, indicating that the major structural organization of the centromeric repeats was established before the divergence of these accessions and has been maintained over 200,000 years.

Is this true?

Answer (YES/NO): NO